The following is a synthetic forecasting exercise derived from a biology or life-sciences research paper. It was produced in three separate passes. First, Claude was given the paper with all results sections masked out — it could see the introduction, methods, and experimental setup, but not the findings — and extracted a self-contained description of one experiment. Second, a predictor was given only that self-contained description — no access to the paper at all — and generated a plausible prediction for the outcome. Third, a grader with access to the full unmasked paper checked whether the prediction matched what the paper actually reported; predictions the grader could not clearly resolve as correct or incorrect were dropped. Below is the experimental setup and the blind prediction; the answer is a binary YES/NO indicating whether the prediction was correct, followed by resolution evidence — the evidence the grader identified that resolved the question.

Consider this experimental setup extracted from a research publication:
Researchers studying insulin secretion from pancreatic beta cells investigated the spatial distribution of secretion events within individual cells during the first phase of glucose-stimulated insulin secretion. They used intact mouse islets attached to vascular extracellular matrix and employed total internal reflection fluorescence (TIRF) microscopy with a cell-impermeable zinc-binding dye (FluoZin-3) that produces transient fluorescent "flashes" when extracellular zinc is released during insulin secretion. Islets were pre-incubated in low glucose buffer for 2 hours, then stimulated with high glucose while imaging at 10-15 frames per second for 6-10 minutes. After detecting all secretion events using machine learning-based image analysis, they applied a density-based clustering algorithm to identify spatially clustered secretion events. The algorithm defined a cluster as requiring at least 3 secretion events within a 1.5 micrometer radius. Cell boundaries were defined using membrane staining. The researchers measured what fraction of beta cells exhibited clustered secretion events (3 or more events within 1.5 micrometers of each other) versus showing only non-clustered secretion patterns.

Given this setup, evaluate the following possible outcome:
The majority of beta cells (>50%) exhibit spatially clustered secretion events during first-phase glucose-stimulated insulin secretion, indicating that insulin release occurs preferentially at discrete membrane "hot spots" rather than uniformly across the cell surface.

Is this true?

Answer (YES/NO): NO